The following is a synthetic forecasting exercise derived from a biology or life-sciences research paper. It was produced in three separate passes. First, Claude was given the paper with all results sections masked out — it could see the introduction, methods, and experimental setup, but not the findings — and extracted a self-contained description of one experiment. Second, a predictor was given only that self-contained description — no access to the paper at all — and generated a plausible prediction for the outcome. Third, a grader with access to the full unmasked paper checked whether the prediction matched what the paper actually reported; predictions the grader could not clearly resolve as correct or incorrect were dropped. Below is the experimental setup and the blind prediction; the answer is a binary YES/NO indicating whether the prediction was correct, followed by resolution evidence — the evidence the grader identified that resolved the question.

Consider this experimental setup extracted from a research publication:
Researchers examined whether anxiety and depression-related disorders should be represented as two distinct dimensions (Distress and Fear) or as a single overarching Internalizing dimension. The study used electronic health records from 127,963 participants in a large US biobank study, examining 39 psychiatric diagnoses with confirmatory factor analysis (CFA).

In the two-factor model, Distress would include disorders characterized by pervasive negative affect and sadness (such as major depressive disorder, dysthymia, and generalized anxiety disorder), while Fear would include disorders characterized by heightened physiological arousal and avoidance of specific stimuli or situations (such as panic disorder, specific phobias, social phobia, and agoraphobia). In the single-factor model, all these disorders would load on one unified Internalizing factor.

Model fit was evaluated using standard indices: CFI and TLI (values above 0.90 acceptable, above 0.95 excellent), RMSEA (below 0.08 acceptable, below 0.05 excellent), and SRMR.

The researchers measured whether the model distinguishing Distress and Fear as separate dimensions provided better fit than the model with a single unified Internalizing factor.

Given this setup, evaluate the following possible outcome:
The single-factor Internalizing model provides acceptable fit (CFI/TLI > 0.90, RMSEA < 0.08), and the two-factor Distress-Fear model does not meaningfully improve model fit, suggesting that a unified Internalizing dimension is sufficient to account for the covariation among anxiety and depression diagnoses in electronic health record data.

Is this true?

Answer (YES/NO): NO